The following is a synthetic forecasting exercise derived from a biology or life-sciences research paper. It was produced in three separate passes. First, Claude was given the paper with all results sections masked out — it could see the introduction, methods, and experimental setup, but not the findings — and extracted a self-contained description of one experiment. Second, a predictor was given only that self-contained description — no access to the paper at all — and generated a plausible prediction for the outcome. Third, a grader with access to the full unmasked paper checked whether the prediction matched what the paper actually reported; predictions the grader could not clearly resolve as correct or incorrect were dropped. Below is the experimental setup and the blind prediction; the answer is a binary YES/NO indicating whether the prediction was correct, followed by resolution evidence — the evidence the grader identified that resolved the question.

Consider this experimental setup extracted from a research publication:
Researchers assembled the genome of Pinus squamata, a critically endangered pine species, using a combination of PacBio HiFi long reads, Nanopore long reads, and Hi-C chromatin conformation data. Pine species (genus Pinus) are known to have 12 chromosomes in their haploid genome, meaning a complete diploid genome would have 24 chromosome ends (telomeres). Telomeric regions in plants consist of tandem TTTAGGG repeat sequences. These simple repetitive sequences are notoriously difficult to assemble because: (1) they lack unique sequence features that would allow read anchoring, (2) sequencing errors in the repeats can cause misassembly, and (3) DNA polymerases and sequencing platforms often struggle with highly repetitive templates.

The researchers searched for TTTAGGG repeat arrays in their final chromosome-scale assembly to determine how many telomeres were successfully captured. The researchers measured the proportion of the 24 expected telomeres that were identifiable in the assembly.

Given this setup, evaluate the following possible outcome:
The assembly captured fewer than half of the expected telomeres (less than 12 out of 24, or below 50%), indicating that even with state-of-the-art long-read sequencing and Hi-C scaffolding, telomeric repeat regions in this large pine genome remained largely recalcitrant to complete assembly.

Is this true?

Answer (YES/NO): NO